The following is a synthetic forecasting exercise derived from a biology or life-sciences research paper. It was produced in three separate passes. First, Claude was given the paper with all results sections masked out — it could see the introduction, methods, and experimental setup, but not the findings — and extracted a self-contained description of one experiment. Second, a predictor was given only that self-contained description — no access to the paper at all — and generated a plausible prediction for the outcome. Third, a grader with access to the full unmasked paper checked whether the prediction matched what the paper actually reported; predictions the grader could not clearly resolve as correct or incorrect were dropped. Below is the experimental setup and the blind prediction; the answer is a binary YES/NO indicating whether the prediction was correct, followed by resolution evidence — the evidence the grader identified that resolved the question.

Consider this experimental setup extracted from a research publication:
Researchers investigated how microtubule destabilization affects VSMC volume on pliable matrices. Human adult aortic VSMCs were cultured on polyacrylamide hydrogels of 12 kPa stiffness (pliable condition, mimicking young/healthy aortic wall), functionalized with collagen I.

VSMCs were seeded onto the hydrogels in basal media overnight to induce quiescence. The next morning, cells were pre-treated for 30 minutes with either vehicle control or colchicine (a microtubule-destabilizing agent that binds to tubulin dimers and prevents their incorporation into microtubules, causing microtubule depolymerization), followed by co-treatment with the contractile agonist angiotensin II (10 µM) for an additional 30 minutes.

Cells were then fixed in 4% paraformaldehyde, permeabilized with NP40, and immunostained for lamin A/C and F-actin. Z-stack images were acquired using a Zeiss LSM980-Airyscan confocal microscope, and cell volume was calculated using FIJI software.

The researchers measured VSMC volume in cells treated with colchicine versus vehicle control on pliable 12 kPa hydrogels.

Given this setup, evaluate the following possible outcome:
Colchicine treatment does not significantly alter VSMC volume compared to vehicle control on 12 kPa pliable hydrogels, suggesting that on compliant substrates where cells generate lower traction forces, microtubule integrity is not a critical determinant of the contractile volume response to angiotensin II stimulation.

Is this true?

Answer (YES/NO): NO